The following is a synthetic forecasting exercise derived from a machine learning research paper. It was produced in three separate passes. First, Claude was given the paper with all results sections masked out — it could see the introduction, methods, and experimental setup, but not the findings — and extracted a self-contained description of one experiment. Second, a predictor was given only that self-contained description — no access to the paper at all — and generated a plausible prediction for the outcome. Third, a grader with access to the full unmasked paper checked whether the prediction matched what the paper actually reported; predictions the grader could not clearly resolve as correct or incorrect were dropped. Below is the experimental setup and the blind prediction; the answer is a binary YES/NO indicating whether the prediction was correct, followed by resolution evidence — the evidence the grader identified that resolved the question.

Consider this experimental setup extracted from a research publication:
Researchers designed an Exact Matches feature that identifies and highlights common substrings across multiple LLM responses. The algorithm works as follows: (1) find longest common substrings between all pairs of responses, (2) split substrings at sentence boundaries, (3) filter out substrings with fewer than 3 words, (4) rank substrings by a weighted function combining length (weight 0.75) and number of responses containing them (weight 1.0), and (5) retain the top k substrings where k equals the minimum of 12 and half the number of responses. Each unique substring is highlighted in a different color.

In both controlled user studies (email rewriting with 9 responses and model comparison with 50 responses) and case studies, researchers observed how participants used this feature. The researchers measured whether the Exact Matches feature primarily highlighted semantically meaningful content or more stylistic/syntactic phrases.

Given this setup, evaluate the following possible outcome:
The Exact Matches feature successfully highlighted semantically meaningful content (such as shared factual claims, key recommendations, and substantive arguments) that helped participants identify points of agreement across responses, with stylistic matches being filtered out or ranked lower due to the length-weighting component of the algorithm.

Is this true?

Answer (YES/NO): NO